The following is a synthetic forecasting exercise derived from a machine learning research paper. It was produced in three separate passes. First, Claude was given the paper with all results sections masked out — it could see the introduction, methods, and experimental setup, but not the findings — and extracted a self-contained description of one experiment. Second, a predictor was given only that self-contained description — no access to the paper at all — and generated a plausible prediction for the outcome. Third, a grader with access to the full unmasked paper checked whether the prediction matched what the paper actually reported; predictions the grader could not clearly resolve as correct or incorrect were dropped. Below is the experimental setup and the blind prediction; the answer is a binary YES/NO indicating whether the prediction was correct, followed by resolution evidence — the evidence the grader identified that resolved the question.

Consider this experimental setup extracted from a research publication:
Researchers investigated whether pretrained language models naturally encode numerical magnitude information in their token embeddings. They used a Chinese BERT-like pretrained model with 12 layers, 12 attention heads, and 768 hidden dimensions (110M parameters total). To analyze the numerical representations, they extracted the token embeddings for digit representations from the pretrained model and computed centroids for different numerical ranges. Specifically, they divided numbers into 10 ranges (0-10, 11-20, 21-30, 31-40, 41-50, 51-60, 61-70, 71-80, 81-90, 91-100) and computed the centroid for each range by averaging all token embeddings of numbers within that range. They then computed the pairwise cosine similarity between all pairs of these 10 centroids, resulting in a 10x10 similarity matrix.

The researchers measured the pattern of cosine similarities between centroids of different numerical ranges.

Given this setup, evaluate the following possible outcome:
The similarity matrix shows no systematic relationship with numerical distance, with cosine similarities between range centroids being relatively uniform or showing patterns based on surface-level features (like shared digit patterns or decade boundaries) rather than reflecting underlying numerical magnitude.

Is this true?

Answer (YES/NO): NO